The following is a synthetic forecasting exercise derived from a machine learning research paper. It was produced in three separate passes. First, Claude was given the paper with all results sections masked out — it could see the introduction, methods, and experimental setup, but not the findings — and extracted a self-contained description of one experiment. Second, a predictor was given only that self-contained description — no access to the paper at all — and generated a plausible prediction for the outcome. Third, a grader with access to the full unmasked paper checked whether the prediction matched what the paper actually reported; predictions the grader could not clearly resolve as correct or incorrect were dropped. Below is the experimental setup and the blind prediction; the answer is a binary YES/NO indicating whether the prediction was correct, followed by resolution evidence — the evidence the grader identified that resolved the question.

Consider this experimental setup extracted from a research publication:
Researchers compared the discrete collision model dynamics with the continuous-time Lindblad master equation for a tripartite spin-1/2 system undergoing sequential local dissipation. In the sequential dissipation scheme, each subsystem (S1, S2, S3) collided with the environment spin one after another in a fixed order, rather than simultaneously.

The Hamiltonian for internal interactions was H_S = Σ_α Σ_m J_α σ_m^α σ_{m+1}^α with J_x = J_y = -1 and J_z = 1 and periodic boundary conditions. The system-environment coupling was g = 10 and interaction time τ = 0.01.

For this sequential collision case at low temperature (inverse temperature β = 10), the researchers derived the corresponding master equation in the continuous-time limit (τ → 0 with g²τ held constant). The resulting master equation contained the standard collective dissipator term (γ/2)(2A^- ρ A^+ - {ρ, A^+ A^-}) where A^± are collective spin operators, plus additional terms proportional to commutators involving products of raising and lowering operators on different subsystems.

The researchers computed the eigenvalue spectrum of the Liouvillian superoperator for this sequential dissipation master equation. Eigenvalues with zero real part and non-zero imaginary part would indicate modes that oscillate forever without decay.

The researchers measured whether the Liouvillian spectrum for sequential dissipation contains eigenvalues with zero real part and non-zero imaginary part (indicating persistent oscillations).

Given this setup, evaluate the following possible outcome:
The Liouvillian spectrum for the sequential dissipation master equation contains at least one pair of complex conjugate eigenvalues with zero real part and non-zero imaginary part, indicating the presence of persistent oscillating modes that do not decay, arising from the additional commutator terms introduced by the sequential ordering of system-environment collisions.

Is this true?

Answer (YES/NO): NO